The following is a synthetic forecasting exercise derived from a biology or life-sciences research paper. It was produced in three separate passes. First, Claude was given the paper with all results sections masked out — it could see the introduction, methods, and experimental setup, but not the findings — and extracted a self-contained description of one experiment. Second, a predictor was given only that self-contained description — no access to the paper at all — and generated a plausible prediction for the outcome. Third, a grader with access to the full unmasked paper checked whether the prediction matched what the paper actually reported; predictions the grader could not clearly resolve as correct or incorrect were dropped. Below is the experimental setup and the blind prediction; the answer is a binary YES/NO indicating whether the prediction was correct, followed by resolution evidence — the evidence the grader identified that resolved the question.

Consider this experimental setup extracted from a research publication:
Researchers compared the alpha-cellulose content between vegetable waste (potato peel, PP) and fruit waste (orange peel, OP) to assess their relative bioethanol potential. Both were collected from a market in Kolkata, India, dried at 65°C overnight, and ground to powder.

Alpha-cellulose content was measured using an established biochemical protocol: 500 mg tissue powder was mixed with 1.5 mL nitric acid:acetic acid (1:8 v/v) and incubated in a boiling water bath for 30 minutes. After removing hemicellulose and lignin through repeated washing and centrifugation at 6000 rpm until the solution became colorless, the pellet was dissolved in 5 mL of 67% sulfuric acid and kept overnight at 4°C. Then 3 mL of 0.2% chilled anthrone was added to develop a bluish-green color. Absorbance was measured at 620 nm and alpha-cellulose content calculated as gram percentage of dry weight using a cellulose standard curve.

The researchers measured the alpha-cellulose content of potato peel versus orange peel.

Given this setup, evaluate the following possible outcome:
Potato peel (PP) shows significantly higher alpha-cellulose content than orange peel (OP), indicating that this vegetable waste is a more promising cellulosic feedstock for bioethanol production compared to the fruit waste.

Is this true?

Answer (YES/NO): NO